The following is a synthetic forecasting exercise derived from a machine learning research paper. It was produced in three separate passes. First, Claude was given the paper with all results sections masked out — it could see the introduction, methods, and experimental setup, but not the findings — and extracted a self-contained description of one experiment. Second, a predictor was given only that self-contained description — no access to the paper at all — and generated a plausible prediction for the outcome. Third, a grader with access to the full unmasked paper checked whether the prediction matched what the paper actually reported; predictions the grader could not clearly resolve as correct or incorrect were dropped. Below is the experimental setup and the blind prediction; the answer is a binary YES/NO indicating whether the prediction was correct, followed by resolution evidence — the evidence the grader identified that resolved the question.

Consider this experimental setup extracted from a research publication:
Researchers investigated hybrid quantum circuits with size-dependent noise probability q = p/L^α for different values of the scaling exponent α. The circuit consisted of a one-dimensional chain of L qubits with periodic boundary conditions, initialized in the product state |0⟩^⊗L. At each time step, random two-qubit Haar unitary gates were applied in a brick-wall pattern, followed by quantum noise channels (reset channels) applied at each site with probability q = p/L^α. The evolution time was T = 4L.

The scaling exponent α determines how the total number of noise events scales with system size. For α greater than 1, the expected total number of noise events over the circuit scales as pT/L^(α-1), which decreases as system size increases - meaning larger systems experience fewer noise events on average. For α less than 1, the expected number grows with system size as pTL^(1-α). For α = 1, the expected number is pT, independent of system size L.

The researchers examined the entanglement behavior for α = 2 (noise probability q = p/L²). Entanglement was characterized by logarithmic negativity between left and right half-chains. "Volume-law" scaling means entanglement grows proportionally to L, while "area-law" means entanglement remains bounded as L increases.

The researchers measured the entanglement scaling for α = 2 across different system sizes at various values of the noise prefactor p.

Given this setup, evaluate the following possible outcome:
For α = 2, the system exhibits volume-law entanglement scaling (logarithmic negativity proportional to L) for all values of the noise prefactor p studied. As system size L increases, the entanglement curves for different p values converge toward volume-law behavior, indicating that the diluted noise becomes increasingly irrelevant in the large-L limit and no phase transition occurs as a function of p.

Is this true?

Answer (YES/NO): YES